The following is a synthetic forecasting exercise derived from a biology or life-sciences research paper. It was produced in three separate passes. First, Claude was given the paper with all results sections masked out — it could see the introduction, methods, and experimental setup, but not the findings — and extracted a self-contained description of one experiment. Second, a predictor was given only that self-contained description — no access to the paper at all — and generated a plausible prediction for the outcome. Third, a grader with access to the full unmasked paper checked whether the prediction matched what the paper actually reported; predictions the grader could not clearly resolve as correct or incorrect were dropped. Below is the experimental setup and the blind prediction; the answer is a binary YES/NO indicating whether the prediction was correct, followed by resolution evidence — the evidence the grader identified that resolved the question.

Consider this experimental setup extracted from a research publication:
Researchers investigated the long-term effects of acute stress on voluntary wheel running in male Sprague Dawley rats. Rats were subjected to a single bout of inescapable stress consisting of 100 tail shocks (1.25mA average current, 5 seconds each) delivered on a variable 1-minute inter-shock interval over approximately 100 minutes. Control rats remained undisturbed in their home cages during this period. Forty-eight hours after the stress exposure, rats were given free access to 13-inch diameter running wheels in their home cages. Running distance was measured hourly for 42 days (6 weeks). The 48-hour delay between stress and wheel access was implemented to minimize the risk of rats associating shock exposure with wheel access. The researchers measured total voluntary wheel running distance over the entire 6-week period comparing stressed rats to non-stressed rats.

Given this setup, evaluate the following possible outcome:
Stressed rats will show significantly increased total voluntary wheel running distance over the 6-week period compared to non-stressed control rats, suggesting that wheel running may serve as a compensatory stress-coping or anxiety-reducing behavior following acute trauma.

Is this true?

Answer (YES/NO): NO